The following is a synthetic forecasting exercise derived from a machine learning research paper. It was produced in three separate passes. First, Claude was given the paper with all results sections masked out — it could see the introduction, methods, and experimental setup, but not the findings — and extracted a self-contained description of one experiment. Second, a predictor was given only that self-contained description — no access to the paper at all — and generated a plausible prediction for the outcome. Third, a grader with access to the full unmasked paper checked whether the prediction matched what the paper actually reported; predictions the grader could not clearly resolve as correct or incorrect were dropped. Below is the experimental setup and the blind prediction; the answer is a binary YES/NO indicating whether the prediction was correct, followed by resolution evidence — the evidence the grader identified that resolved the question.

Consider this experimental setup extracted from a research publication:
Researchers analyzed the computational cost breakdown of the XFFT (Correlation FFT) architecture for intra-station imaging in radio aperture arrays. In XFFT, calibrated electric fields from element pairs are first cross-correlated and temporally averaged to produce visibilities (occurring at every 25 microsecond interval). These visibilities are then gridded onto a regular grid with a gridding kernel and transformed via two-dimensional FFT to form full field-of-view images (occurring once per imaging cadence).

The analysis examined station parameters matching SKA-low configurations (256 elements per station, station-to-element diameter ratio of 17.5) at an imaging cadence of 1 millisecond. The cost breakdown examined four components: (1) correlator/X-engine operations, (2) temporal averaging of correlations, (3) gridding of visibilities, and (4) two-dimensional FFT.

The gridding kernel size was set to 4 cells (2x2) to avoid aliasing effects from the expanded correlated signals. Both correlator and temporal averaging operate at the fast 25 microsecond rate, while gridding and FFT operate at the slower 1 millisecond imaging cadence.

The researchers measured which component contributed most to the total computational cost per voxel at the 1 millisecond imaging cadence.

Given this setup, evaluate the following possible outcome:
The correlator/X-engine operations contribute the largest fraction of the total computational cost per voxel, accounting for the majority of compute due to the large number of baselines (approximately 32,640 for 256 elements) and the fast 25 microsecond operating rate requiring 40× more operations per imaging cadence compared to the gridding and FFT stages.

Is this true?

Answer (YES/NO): NO